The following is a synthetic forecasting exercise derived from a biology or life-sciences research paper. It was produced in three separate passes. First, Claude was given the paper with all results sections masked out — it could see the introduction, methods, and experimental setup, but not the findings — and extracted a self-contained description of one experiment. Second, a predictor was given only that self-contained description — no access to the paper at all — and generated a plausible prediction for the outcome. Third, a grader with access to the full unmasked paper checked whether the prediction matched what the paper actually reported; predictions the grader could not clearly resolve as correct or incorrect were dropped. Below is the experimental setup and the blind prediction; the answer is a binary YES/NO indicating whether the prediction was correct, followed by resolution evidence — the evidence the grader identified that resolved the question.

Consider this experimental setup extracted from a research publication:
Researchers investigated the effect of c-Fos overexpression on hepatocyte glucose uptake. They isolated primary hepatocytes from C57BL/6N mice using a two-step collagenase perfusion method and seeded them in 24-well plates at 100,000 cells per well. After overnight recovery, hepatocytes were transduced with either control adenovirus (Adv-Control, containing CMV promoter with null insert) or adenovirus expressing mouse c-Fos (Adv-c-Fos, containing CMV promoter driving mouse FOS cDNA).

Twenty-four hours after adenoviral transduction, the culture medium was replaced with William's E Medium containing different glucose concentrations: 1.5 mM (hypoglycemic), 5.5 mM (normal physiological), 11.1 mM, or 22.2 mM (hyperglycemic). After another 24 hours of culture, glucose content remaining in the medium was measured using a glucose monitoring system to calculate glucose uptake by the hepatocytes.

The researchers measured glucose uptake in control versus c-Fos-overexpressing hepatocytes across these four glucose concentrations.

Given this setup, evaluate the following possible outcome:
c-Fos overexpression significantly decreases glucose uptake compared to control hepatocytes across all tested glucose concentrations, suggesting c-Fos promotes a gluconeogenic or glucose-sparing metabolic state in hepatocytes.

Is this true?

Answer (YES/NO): NO